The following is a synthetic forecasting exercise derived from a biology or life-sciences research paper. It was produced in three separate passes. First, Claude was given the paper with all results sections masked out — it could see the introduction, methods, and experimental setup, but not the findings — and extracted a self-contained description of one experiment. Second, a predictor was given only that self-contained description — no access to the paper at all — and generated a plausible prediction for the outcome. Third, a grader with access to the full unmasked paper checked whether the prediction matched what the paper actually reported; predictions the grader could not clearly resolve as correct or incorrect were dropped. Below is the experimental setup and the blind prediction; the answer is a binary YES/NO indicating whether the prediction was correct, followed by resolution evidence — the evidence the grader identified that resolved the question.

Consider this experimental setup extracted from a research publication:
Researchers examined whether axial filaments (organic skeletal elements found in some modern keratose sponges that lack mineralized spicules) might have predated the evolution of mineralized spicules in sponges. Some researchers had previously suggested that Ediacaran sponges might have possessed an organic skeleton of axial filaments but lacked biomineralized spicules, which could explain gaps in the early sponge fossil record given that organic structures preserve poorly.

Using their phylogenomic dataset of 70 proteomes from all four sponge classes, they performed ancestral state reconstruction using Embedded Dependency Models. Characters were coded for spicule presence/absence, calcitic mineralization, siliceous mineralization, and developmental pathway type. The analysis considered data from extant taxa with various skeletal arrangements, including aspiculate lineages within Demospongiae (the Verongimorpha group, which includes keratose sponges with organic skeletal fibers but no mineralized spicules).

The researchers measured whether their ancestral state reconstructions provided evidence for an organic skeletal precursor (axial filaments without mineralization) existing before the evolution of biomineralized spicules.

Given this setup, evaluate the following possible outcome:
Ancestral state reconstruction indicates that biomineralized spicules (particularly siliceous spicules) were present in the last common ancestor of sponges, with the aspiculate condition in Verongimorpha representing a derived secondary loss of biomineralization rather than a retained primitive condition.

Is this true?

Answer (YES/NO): NO